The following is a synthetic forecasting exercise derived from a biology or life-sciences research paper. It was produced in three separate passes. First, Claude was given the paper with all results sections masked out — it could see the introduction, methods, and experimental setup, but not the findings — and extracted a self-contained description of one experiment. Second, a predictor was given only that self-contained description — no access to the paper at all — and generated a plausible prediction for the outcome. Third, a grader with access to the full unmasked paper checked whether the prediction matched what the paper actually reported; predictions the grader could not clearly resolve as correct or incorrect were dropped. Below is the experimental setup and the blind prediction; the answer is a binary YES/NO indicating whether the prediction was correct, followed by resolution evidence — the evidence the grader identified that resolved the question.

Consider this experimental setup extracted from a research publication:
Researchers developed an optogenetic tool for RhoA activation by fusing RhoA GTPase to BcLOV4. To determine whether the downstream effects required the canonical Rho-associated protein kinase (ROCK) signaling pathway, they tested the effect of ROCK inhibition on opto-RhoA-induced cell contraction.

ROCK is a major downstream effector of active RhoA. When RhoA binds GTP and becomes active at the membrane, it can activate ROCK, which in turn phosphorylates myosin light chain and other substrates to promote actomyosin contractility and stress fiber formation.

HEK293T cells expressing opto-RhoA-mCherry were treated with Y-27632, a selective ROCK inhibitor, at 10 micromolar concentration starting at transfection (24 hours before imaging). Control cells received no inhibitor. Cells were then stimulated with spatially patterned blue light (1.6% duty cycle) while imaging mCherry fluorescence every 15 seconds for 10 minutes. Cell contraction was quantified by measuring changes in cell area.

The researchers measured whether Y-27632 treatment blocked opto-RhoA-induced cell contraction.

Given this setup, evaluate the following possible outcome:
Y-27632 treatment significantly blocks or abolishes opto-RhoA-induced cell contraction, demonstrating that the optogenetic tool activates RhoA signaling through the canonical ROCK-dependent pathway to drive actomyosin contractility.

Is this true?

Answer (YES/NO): YES